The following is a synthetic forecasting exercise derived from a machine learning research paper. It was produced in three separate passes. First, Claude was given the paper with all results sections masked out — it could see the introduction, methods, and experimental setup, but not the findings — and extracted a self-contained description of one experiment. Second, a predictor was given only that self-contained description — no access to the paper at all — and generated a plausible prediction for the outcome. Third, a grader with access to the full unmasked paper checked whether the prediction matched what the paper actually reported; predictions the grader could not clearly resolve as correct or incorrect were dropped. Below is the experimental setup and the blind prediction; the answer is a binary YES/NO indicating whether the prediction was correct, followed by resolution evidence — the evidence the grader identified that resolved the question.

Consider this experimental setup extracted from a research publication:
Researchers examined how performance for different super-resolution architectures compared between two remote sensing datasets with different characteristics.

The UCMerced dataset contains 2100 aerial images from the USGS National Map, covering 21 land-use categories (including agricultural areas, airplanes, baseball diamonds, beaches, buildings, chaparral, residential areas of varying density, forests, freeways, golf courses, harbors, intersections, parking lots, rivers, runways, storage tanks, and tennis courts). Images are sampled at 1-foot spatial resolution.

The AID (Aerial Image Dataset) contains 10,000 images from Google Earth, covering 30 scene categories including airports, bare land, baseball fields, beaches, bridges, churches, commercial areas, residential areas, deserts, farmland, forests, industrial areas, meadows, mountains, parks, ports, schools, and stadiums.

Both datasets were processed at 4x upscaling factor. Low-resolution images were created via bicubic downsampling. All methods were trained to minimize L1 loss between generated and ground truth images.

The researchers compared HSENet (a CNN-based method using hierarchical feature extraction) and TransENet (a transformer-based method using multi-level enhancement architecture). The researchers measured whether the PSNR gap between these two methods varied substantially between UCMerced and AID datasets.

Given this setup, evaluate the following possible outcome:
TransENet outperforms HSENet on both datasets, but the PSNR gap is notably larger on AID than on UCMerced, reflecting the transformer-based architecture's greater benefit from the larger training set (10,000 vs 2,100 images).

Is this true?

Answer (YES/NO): NO